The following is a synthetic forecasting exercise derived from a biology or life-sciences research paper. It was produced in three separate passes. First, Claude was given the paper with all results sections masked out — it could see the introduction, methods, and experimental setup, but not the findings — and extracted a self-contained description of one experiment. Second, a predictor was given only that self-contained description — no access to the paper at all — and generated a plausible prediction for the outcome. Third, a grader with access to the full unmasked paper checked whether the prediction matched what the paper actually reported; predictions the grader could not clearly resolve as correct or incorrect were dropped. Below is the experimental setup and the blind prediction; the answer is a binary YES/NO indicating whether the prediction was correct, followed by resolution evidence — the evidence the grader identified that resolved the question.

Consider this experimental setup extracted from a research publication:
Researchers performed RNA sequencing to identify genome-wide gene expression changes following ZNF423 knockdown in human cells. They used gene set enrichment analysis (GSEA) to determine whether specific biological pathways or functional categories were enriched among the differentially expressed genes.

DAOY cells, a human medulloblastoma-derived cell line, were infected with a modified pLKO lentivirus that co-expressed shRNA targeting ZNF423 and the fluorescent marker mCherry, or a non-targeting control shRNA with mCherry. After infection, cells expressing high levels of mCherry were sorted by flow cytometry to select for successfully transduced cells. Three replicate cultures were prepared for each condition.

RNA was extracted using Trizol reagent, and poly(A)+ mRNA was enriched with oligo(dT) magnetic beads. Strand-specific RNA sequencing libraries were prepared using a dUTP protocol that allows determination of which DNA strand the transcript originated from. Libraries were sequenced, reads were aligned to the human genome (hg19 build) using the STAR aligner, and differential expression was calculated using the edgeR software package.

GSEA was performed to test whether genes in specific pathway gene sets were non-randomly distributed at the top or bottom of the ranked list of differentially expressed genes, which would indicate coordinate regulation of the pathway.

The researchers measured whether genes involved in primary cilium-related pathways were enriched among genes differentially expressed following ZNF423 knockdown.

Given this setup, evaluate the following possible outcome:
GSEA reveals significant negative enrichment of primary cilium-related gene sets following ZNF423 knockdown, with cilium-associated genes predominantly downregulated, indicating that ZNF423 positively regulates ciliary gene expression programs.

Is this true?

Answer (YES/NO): NO